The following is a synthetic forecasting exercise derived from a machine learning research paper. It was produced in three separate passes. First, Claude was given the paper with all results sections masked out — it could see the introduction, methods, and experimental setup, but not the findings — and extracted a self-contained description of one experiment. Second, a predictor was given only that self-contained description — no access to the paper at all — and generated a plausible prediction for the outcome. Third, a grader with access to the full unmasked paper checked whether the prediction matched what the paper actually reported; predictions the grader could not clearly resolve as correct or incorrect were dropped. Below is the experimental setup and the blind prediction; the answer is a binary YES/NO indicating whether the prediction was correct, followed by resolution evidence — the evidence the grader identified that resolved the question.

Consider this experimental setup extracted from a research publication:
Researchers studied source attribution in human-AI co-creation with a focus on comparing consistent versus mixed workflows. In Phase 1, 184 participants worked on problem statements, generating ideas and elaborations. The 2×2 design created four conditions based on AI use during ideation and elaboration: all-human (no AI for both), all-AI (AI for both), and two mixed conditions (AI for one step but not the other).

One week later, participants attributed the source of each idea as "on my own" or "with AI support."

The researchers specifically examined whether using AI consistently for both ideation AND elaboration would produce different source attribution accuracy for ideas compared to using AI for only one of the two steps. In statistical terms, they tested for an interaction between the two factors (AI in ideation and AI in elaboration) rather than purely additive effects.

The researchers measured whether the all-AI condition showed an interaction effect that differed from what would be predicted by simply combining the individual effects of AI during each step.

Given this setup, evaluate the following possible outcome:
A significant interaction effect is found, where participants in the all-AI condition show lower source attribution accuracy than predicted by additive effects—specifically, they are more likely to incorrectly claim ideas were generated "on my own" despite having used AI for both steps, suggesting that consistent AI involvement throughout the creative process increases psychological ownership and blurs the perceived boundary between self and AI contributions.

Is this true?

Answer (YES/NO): NO